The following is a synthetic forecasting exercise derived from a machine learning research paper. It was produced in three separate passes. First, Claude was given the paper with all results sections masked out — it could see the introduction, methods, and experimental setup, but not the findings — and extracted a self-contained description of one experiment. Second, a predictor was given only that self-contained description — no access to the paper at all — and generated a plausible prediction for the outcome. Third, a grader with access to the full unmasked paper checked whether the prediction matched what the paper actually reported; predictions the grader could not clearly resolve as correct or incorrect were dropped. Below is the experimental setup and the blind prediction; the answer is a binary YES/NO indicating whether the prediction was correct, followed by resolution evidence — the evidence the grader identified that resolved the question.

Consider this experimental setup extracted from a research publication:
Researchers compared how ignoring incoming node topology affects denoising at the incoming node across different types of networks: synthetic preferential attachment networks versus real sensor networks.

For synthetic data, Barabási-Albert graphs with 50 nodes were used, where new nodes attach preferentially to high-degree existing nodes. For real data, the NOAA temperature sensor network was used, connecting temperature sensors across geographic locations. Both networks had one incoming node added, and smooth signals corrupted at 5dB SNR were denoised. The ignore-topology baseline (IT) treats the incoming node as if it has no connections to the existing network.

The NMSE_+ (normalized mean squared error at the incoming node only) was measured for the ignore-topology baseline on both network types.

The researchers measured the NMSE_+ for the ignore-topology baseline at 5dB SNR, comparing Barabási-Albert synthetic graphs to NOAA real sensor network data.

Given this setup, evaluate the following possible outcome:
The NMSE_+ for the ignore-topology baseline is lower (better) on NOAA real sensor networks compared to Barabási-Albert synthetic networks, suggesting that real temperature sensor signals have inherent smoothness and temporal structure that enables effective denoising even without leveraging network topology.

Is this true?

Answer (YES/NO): YES